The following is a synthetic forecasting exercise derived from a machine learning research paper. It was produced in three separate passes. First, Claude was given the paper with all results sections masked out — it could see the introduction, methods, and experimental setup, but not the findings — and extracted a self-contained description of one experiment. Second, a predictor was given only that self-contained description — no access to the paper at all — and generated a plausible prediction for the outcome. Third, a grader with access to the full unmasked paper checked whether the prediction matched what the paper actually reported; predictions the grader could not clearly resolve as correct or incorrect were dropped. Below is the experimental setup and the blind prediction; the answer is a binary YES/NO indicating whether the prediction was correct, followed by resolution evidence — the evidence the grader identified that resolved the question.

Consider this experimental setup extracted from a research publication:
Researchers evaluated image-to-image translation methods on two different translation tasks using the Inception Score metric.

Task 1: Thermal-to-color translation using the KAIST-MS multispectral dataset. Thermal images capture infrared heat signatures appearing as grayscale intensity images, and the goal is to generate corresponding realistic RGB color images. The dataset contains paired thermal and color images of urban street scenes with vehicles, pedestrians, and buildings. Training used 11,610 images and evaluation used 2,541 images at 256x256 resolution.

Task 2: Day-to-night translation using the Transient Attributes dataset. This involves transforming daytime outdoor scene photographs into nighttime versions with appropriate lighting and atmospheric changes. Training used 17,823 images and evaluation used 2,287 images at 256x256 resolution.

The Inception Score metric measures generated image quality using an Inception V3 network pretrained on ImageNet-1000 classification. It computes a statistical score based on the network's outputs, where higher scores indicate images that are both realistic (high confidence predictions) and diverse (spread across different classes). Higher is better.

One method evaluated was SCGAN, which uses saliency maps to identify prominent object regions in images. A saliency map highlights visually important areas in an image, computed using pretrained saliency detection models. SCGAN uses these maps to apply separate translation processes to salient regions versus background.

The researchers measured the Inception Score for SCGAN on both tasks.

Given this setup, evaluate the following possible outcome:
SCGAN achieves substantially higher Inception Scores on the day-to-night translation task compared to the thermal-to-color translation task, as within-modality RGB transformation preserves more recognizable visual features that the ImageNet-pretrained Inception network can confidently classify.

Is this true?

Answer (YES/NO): NO